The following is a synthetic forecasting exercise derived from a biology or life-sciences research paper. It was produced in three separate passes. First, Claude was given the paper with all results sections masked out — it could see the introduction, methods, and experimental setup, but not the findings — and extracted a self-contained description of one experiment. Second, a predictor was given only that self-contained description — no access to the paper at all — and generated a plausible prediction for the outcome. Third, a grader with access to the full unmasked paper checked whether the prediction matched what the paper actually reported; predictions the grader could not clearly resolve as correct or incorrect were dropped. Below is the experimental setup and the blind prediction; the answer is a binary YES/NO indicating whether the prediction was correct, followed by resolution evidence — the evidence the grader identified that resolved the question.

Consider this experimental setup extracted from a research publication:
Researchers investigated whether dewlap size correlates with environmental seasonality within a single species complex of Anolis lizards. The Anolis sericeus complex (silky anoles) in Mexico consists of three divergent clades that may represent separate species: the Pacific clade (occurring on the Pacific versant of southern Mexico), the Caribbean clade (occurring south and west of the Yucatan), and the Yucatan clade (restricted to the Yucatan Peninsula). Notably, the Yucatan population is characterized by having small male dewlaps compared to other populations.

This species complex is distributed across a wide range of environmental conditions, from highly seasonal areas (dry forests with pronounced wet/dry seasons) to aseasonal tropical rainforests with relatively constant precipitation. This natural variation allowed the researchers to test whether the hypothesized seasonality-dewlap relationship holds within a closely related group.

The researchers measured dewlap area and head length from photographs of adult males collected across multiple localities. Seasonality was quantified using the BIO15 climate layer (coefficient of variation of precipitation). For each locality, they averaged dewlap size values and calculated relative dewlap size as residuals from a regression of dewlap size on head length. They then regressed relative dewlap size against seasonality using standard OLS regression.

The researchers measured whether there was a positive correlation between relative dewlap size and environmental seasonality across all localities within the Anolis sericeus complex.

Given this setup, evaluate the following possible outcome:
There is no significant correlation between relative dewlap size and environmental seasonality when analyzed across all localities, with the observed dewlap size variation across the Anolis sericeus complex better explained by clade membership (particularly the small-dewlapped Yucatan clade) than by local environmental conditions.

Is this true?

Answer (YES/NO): NO